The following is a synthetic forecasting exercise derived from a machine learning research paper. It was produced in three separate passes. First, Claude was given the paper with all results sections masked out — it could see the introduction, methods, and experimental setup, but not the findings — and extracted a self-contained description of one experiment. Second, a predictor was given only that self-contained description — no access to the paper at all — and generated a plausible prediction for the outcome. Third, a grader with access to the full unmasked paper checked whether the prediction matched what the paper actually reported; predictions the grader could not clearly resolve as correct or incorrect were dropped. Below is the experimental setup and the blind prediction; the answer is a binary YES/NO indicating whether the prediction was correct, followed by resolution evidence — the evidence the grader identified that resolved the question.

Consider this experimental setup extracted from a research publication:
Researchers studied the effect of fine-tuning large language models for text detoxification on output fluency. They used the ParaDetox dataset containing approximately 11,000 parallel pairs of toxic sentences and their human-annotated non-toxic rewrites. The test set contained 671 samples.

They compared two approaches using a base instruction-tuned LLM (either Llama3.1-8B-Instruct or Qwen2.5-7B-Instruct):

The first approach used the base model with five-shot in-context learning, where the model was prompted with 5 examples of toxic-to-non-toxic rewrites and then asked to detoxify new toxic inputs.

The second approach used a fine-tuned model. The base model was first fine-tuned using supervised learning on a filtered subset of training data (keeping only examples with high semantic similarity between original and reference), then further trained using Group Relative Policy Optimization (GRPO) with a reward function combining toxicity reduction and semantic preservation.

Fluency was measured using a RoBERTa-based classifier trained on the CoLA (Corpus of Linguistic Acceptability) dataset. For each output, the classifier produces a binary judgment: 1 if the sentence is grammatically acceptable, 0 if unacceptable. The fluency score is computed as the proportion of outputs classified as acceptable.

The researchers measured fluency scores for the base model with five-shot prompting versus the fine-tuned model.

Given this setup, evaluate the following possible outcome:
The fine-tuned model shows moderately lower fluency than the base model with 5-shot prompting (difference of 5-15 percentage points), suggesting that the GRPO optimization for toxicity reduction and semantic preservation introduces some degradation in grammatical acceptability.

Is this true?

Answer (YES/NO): NO